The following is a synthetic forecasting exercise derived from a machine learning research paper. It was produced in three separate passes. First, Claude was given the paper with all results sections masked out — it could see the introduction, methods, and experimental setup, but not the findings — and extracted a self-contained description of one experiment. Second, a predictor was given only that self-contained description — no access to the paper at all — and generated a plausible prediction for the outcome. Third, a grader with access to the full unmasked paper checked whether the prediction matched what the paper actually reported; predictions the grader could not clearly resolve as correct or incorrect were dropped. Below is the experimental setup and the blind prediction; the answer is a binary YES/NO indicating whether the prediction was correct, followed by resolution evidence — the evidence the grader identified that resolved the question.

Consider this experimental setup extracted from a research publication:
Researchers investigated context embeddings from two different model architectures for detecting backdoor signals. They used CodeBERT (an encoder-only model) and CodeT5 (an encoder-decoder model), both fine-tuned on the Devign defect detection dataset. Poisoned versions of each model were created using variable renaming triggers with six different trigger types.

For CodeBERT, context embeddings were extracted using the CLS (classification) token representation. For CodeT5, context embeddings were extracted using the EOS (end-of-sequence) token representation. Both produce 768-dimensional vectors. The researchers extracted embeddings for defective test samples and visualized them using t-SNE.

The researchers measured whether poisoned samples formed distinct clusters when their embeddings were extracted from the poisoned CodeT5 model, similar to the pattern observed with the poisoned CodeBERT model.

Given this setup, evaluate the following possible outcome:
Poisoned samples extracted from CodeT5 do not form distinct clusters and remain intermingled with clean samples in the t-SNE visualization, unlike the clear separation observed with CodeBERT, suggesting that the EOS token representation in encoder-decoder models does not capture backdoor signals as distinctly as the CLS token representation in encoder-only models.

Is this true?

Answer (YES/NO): NO